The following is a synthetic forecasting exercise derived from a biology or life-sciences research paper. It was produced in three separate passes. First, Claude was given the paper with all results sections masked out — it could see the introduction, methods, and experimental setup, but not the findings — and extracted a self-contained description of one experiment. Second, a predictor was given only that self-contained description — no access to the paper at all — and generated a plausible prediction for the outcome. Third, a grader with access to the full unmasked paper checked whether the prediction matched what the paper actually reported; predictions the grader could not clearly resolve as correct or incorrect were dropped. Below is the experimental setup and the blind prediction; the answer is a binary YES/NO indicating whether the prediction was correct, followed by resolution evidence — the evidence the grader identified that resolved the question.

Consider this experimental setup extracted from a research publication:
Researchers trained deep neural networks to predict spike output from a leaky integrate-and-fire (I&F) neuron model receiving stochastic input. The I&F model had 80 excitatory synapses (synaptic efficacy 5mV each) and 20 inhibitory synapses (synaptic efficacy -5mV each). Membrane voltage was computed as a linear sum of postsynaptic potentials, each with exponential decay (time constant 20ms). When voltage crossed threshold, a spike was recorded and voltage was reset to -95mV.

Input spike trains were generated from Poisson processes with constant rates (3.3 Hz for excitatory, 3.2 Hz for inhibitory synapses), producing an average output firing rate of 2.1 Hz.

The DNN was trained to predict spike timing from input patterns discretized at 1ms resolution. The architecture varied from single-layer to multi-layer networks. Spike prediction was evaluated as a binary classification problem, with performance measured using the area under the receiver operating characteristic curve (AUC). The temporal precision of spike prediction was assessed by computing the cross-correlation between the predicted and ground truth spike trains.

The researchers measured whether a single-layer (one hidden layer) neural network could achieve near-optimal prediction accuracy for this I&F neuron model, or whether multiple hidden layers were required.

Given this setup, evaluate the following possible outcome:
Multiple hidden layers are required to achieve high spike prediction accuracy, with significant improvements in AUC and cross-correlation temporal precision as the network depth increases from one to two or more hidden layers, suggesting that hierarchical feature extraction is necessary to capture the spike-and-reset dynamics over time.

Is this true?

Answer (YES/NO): NO